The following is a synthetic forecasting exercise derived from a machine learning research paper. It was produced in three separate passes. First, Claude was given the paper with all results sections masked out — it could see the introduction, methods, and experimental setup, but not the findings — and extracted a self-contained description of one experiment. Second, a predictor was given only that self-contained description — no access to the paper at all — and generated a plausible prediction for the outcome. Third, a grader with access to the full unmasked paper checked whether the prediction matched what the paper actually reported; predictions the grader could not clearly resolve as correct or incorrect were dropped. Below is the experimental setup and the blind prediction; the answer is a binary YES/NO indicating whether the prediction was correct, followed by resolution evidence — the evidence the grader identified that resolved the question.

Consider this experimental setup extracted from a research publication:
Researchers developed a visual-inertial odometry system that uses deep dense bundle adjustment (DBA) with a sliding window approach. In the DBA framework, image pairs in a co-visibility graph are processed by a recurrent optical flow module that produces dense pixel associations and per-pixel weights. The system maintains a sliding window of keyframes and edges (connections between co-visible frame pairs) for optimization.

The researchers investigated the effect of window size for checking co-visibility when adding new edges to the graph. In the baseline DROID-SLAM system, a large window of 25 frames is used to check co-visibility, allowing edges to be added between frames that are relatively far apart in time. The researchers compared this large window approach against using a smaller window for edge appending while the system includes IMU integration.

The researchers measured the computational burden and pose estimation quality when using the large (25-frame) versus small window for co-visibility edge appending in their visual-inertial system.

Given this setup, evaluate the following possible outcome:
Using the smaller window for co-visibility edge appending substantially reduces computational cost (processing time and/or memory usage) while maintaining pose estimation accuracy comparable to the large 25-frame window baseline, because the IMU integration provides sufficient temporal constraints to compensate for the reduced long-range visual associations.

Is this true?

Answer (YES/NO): YES